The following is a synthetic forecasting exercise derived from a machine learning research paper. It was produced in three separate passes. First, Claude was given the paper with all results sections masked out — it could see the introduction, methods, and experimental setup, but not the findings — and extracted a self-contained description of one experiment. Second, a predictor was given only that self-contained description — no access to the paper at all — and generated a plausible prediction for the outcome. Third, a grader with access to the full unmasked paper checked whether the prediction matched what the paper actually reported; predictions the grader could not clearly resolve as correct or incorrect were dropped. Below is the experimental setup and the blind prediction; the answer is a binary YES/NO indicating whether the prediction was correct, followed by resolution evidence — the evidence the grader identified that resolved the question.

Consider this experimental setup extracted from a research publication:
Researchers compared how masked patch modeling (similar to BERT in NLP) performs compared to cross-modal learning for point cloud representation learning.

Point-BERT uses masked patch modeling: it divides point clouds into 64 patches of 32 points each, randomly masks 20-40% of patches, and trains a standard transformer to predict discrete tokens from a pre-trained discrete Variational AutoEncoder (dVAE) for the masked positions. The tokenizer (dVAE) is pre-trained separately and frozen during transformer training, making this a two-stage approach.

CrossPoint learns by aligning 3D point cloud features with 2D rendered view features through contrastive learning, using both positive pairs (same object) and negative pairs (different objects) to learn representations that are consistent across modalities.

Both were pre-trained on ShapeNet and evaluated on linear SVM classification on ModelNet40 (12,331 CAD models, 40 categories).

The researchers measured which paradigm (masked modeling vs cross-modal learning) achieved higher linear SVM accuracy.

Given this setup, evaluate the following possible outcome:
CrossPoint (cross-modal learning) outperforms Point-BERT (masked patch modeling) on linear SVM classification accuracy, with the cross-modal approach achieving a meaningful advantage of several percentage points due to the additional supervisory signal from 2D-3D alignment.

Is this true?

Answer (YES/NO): YES